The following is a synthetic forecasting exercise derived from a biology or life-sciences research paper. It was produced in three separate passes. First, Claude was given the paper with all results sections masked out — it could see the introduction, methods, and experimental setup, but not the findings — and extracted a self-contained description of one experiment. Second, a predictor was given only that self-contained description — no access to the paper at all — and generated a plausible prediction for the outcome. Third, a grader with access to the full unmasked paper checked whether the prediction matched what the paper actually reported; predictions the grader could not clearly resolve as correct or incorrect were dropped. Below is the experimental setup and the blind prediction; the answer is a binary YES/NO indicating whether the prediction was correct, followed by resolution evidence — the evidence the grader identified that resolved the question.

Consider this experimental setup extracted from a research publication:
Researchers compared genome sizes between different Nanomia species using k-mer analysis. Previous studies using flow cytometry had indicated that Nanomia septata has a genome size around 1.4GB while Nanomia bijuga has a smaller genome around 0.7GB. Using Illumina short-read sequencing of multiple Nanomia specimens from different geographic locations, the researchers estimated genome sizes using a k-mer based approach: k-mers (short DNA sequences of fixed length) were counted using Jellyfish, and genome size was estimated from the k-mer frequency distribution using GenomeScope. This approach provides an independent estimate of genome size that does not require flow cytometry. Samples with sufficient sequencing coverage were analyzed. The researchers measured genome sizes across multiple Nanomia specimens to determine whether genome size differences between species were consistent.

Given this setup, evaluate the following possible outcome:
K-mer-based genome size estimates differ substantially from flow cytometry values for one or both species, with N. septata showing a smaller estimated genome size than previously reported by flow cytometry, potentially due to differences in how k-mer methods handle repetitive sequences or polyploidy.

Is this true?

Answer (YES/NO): NO